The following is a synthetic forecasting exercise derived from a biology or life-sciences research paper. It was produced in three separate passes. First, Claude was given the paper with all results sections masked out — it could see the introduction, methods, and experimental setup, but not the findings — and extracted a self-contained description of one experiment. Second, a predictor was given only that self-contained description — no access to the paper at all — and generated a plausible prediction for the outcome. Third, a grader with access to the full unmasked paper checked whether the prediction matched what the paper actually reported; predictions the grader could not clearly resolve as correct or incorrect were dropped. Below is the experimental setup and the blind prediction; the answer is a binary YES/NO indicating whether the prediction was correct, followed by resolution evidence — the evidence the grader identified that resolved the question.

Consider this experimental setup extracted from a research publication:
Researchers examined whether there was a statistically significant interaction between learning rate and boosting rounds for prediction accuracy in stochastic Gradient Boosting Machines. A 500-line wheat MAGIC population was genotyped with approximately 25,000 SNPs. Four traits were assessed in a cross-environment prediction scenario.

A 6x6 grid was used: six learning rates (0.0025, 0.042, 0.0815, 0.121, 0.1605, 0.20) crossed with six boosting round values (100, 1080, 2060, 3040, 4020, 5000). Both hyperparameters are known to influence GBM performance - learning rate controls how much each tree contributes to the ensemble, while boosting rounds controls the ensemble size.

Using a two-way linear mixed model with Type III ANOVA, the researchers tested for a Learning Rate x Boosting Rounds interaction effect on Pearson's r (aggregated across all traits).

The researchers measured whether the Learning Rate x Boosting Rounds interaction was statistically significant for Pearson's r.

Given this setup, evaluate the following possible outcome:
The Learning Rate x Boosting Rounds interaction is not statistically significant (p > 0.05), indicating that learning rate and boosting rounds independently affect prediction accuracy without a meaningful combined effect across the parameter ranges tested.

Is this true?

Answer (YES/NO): NO